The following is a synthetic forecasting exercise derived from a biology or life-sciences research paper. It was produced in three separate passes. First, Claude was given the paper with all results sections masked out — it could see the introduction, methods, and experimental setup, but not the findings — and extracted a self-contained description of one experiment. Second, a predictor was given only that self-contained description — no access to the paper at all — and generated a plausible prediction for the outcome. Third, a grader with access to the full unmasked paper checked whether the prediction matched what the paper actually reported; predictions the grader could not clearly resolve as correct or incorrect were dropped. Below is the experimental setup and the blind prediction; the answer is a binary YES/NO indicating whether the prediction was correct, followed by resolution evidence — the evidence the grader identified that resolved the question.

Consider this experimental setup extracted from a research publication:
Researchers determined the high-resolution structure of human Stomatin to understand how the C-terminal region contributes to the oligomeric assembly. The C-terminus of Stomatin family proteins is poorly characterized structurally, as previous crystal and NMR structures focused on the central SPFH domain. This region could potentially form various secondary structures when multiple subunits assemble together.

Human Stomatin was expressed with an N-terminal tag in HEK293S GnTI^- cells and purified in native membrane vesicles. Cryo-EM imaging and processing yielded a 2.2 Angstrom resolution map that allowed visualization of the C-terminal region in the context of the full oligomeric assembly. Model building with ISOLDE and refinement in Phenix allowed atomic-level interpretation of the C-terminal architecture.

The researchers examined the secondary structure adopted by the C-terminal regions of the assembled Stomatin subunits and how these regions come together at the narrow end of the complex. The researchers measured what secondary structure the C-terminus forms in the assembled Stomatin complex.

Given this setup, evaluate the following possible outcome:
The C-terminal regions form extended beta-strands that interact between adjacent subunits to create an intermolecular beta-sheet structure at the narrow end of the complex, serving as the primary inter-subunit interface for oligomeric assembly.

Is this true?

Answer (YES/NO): NO